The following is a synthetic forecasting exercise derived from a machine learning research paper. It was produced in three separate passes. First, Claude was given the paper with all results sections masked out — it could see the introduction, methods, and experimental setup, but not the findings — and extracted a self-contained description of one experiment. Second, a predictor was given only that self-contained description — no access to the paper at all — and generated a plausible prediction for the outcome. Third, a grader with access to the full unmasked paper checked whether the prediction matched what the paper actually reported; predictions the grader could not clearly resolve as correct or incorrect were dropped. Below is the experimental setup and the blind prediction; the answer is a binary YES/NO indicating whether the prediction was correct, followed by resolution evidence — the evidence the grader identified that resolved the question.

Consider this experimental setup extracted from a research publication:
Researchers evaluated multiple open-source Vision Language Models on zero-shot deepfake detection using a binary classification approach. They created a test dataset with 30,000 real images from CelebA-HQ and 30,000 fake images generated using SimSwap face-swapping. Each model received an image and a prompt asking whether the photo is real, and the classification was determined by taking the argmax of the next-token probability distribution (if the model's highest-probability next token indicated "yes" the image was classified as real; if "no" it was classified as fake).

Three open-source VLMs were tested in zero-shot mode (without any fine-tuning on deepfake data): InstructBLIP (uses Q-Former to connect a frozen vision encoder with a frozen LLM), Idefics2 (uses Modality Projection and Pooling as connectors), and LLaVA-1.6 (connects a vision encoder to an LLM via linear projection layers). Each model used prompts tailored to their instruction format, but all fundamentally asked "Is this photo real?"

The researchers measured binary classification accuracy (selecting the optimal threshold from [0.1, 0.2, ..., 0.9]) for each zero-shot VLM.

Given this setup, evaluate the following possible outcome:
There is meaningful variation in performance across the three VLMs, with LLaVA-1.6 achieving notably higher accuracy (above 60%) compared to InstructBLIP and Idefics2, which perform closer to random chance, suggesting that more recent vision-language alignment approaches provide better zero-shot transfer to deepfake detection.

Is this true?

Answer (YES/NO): NO